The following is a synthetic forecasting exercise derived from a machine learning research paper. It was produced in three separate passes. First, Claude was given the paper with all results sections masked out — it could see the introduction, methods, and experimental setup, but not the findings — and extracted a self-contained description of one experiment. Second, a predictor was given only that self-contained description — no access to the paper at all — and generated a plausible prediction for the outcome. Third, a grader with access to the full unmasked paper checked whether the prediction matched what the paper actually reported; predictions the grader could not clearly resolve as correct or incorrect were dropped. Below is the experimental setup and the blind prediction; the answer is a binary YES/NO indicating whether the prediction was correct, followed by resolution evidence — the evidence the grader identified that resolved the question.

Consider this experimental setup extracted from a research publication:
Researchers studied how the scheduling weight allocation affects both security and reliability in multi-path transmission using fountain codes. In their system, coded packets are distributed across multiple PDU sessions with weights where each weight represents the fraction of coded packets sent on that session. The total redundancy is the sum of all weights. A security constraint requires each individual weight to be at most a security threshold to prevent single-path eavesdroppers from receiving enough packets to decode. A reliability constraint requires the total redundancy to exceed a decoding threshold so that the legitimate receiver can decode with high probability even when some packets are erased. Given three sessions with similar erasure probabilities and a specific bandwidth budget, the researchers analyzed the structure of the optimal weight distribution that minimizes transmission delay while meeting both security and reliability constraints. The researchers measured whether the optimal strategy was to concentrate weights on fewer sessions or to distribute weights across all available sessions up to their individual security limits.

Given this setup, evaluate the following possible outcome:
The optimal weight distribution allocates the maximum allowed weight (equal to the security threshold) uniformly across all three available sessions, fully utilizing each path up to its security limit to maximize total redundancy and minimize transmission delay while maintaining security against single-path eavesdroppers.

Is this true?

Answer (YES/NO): YES